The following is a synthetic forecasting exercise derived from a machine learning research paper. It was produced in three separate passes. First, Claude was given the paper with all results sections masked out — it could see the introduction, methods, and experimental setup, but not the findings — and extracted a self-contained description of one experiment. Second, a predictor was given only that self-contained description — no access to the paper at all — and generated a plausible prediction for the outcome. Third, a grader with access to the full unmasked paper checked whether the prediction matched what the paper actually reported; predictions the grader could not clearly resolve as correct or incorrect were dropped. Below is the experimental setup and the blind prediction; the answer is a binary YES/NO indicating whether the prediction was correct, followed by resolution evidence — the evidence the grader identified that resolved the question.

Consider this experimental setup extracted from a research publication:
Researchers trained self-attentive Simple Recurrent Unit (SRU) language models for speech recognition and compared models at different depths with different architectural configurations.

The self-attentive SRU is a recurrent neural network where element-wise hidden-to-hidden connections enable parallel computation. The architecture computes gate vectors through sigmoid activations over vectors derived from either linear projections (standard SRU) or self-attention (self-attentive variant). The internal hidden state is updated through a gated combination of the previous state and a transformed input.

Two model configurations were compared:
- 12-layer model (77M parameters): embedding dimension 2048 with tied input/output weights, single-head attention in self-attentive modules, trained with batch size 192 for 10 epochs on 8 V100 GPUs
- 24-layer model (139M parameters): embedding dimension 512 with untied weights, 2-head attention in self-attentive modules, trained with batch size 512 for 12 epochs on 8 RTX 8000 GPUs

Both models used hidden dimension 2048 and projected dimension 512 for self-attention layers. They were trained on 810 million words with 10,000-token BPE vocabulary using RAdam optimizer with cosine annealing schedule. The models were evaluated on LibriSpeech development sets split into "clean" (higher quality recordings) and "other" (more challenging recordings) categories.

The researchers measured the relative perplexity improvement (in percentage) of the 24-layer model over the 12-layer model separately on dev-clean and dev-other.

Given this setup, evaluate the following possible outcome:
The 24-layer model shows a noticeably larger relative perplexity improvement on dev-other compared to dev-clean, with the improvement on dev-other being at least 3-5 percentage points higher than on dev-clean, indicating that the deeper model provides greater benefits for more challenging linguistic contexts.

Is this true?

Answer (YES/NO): NO